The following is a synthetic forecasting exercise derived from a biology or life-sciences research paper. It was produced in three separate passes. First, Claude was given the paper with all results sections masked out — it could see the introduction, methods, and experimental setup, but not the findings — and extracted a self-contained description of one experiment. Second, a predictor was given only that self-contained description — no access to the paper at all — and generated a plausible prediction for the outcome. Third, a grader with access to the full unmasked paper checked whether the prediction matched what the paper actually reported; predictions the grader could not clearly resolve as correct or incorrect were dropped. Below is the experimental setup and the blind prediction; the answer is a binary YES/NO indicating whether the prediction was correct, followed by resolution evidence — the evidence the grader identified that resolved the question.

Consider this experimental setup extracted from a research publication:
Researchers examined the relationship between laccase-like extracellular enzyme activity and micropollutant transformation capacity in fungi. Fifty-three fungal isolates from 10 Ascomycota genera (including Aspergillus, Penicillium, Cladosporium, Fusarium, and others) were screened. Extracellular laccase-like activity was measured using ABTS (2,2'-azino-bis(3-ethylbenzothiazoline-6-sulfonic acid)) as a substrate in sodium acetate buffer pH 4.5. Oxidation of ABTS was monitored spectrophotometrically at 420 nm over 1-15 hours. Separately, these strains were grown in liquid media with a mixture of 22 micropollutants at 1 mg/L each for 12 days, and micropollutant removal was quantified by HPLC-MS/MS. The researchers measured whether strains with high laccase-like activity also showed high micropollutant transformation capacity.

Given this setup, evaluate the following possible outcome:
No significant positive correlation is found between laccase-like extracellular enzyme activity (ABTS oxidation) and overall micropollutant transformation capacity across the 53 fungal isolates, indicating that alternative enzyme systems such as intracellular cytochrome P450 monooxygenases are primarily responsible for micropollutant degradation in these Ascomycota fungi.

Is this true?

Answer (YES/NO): NO